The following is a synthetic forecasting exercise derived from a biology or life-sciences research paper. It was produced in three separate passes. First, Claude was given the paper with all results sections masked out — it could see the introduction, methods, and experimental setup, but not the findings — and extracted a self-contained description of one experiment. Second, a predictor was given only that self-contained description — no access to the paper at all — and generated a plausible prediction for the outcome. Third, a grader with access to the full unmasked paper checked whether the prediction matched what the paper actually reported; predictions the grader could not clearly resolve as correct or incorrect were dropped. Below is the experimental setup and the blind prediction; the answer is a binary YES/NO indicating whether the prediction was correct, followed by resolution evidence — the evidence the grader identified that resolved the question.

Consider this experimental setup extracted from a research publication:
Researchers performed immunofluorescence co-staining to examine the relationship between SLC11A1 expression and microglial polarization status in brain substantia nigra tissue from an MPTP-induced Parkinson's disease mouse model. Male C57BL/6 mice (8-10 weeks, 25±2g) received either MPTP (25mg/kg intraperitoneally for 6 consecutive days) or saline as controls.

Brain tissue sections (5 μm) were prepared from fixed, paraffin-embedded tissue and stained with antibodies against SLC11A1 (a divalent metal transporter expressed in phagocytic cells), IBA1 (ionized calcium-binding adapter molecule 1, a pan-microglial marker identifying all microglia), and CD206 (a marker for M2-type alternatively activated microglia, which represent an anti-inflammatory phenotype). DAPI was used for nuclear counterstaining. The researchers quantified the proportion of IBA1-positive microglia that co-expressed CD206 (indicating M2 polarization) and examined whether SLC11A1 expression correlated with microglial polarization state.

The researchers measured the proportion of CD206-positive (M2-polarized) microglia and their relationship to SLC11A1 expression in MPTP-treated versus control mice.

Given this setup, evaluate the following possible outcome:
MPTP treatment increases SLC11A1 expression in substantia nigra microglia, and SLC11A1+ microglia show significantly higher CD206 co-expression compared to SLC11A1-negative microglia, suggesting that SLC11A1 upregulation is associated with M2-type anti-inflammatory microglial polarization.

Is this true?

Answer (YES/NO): NO